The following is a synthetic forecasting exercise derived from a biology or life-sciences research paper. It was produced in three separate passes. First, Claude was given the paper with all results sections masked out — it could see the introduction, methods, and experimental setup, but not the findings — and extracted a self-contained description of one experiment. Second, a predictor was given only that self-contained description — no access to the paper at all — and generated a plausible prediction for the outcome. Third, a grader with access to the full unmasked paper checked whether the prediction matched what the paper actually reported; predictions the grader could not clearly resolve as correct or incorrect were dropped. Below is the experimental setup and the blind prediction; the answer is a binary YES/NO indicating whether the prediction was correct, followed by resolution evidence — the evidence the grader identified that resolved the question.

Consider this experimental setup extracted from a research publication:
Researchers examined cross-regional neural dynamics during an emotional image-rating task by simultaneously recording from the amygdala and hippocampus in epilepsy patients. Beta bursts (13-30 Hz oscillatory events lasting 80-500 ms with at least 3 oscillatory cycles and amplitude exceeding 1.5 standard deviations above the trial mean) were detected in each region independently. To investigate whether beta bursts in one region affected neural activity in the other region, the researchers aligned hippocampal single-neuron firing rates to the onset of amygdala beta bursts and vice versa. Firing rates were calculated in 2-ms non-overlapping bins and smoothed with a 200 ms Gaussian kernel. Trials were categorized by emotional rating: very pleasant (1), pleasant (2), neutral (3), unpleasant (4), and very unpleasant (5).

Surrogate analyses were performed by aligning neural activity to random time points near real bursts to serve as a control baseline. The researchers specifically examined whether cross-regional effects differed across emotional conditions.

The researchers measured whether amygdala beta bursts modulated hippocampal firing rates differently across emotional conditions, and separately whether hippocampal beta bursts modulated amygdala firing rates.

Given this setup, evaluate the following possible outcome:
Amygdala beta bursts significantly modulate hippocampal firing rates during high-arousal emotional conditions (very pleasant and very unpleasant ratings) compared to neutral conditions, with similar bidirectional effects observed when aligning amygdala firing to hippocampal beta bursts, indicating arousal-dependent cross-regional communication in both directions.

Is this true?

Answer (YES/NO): NO